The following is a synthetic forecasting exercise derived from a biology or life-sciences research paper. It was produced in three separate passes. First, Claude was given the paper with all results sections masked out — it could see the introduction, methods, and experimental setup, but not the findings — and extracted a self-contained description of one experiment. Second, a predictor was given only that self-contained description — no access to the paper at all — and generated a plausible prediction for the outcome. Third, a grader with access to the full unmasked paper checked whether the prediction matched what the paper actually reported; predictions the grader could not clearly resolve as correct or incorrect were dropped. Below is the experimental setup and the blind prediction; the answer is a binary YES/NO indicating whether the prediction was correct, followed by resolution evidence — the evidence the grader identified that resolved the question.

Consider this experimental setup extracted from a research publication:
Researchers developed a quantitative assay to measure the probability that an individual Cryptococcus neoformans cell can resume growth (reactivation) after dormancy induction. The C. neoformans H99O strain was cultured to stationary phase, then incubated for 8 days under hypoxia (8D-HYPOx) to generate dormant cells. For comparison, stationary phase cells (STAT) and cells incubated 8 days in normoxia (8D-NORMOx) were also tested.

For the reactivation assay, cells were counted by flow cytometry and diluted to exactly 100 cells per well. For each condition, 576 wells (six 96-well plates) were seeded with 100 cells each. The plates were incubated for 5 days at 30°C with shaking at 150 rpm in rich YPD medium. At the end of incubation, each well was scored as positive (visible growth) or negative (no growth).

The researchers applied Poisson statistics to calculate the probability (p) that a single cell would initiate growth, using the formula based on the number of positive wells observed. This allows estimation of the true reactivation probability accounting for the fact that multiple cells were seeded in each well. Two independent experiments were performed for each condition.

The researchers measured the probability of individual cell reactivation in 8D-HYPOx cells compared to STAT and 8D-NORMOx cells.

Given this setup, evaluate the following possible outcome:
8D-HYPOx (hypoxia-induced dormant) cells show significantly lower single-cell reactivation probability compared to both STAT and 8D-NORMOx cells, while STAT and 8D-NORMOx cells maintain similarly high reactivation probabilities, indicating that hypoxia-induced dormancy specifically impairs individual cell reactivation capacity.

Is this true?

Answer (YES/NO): NO